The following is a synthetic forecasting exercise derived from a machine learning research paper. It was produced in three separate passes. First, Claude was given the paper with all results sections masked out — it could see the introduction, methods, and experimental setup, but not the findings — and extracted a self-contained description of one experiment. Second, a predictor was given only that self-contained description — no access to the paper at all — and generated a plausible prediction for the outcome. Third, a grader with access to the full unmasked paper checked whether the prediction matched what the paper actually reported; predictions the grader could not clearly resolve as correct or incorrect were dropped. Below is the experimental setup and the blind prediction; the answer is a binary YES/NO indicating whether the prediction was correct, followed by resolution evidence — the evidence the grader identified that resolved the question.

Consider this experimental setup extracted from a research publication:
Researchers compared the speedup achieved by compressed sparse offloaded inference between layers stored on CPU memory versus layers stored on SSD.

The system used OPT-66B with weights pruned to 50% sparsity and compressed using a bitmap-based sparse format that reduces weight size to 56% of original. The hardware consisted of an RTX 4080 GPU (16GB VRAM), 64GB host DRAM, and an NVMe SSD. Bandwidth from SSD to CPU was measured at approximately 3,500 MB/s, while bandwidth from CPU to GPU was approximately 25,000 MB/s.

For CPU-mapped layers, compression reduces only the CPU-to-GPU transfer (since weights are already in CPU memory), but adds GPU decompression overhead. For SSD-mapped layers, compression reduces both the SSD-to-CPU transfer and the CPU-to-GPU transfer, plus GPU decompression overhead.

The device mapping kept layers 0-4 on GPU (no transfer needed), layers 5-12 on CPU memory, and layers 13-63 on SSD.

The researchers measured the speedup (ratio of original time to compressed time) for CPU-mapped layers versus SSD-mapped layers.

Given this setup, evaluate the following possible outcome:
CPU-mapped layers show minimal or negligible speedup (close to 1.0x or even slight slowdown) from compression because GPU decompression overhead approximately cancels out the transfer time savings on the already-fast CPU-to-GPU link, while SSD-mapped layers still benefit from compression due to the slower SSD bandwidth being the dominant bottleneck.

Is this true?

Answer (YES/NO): NO